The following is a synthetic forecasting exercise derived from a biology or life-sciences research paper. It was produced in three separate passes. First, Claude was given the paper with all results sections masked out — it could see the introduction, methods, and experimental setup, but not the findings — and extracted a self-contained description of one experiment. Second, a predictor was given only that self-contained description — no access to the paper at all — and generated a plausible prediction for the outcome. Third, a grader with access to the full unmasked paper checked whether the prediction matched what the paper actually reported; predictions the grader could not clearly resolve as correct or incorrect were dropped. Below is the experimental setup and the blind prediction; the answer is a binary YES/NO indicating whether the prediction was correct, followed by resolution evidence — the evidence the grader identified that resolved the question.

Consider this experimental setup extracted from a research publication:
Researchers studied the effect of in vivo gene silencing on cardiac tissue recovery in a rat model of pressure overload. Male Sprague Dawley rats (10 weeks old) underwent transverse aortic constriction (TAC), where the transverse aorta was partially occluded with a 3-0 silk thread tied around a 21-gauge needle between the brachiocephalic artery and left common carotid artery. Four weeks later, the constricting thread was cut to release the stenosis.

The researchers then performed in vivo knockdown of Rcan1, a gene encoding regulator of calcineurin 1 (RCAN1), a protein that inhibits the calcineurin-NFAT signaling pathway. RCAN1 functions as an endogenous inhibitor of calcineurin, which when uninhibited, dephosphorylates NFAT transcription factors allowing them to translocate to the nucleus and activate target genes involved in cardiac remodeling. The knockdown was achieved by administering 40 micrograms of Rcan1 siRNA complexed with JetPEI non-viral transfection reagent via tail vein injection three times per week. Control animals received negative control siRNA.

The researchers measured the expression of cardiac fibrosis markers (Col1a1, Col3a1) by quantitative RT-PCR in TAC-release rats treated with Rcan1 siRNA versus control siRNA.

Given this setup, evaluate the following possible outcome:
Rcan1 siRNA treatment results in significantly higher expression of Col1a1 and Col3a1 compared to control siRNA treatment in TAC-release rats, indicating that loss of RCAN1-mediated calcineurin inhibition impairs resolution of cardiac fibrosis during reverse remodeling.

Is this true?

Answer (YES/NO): NO